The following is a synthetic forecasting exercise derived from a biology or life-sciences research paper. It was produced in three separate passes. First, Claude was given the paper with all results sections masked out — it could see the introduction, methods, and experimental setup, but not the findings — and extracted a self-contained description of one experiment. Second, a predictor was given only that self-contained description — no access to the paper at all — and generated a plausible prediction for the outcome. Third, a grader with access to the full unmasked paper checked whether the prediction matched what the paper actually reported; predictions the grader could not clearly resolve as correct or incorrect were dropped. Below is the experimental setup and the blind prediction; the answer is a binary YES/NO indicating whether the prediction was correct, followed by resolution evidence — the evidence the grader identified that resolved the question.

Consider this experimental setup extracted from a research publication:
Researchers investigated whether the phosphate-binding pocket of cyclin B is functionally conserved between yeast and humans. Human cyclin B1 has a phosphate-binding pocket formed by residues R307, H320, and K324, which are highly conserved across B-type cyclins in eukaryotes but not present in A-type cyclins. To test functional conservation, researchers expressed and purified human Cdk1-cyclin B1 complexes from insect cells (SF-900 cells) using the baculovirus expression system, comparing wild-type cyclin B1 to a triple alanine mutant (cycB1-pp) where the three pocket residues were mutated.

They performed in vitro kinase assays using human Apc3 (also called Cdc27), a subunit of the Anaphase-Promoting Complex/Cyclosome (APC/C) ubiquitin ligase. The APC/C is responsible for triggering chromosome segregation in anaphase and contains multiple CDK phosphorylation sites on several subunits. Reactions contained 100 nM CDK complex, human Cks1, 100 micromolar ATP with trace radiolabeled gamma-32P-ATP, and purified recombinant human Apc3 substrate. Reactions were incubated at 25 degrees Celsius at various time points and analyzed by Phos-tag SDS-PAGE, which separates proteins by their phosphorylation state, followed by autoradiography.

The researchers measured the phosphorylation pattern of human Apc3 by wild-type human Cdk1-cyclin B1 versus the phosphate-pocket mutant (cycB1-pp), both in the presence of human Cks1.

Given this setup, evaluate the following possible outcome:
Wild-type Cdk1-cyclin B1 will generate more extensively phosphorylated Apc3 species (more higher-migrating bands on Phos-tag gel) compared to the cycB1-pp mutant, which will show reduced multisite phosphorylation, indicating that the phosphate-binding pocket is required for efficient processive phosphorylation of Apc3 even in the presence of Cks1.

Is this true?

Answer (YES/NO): YES